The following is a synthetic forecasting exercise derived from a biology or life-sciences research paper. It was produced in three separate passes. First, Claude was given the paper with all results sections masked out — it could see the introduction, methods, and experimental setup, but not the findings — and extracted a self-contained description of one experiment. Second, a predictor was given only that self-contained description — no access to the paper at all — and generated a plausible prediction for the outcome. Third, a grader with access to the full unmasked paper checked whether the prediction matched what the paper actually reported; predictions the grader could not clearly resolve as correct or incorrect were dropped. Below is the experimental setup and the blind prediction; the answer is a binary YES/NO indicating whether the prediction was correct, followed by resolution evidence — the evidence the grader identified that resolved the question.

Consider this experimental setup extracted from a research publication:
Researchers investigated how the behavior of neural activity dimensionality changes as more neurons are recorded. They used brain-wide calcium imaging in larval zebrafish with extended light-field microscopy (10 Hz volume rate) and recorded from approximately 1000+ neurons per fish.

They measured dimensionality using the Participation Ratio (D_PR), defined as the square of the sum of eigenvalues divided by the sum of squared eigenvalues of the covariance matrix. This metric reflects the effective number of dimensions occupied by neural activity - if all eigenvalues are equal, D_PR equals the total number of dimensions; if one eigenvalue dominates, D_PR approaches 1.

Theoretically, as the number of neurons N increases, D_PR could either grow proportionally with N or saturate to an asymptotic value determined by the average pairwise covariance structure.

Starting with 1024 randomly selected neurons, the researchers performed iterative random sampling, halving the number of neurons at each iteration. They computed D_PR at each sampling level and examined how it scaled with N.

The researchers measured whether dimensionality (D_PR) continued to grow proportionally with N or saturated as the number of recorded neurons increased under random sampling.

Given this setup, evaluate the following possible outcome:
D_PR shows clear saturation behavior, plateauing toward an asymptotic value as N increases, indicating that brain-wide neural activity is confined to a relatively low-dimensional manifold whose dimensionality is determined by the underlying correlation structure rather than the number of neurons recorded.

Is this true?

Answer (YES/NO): YES